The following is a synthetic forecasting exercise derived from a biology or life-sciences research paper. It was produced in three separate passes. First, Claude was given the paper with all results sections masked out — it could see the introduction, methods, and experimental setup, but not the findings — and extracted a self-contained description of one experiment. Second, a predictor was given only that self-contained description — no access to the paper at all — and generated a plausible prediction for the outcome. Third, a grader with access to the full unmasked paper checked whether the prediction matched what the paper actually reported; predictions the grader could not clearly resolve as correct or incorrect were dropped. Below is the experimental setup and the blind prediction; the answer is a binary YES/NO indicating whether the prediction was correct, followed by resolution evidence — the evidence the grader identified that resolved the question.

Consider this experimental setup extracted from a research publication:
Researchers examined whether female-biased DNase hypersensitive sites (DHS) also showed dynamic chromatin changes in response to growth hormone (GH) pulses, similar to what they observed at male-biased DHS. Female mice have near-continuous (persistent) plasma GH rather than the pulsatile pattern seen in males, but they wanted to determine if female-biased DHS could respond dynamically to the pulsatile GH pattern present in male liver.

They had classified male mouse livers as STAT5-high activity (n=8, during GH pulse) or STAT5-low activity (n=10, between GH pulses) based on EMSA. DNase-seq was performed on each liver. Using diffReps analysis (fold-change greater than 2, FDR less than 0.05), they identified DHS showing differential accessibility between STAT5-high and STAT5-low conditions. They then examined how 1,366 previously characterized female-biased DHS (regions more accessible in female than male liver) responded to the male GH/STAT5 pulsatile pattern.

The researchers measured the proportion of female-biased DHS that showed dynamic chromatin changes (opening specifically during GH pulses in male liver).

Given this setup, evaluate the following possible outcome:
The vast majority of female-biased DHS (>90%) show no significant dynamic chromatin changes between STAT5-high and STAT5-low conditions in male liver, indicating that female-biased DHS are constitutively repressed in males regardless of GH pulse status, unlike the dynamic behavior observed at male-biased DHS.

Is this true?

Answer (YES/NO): YES